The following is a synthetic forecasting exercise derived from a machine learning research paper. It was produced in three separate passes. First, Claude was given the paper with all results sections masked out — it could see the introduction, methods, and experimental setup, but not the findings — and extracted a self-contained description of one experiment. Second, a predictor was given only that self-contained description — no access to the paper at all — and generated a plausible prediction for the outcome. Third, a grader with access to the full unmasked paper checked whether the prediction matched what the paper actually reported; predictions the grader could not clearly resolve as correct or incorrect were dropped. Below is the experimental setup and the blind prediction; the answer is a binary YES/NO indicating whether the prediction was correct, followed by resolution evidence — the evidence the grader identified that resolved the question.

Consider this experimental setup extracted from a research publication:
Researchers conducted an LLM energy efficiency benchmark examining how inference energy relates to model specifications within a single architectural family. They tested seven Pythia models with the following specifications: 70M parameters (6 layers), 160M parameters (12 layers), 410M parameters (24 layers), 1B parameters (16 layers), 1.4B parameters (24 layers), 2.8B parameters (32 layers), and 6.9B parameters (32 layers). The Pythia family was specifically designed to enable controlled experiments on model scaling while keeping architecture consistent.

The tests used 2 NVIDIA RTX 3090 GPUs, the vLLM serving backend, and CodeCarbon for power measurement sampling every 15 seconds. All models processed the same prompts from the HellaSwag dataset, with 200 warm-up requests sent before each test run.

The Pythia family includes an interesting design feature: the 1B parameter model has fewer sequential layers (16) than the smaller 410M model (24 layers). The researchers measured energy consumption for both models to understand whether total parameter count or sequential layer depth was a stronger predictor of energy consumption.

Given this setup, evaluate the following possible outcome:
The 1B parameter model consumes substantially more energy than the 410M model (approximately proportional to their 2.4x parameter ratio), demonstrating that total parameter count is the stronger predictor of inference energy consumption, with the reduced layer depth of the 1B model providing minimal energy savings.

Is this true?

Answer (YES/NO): NO